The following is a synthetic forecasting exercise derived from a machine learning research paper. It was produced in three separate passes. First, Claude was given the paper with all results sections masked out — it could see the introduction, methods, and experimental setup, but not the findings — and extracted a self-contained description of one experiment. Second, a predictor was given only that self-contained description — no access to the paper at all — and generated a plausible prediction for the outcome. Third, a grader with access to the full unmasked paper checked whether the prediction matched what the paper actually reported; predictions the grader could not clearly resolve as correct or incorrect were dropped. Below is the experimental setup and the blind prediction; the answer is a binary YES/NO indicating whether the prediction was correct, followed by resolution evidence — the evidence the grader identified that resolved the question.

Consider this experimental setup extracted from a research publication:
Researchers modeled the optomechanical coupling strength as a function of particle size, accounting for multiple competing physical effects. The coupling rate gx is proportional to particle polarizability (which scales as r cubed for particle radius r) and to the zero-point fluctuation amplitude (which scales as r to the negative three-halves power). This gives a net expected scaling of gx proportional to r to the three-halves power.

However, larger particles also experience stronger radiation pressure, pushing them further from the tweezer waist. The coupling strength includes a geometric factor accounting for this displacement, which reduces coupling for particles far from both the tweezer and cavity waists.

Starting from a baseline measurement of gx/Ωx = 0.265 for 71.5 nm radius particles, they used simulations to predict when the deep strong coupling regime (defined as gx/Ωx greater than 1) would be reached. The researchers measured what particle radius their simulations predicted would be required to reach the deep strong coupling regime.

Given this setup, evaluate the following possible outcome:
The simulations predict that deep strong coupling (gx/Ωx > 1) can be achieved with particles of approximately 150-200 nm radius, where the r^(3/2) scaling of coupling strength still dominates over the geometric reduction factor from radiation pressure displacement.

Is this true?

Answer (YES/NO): NO